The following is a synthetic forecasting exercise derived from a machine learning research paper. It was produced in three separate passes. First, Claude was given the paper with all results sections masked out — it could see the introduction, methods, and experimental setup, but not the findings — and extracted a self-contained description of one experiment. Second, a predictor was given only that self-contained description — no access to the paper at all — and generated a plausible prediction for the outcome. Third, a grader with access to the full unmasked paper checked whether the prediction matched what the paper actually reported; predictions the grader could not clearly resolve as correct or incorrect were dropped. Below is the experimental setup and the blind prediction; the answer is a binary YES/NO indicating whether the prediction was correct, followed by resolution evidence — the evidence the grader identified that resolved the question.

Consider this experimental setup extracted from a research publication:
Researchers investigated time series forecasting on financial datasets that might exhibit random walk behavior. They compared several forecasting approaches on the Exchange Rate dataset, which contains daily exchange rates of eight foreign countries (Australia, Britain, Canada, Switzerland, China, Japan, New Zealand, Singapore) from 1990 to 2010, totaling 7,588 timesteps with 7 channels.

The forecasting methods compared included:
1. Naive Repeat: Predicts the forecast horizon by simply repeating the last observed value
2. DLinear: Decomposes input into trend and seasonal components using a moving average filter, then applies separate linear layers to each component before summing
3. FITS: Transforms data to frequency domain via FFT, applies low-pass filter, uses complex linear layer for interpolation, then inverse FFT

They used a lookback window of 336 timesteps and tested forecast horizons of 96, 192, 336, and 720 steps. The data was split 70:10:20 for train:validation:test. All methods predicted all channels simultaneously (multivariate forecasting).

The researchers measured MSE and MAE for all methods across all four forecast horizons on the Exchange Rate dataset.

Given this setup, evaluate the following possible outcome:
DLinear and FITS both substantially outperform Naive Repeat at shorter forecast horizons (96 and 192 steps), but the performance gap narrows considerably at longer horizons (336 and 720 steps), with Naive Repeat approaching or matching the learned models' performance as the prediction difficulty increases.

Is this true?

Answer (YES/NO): NO